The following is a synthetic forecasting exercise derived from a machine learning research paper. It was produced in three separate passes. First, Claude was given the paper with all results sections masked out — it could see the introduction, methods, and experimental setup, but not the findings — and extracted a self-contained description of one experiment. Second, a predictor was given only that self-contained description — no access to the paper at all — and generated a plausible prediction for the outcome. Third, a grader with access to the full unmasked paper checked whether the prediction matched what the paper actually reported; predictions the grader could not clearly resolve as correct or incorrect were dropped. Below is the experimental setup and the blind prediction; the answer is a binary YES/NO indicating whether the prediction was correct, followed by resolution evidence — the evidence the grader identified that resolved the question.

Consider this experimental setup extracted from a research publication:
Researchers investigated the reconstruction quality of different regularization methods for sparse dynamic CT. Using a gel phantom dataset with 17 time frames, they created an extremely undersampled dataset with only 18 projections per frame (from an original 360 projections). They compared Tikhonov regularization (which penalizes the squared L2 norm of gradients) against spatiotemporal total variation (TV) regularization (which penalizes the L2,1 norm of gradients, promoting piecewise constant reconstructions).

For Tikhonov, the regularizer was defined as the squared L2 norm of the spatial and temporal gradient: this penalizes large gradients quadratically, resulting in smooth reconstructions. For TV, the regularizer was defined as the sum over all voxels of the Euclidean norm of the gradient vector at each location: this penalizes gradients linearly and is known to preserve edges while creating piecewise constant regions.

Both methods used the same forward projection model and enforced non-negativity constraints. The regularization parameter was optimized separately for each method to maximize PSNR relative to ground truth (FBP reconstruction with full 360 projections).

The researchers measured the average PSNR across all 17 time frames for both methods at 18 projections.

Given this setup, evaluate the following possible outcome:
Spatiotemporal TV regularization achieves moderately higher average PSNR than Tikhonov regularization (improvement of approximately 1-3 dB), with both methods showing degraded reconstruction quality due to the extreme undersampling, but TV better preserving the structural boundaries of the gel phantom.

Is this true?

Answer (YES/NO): YES